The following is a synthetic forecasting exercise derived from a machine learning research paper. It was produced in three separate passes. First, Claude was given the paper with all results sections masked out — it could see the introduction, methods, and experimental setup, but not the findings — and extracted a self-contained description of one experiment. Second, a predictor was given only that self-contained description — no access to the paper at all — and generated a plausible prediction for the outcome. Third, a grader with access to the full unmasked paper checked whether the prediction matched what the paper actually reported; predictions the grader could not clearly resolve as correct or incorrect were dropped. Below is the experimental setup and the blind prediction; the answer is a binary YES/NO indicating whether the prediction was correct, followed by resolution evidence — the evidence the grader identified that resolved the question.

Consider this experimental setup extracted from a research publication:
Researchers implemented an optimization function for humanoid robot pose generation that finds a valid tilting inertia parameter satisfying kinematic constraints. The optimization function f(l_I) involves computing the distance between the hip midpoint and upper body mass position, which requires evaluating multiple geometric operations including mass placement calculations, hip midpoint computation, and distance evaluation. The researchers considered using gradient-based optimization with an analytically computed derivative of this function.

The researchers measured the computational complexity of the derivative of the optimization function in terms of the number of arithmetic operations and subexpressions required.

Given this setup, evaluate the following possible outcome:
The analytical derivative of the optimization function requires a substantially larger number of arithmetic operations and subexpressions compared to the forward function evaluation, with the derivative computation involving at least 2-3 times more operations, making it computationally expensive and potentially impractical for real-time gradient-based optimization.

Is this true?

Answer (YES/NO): YES